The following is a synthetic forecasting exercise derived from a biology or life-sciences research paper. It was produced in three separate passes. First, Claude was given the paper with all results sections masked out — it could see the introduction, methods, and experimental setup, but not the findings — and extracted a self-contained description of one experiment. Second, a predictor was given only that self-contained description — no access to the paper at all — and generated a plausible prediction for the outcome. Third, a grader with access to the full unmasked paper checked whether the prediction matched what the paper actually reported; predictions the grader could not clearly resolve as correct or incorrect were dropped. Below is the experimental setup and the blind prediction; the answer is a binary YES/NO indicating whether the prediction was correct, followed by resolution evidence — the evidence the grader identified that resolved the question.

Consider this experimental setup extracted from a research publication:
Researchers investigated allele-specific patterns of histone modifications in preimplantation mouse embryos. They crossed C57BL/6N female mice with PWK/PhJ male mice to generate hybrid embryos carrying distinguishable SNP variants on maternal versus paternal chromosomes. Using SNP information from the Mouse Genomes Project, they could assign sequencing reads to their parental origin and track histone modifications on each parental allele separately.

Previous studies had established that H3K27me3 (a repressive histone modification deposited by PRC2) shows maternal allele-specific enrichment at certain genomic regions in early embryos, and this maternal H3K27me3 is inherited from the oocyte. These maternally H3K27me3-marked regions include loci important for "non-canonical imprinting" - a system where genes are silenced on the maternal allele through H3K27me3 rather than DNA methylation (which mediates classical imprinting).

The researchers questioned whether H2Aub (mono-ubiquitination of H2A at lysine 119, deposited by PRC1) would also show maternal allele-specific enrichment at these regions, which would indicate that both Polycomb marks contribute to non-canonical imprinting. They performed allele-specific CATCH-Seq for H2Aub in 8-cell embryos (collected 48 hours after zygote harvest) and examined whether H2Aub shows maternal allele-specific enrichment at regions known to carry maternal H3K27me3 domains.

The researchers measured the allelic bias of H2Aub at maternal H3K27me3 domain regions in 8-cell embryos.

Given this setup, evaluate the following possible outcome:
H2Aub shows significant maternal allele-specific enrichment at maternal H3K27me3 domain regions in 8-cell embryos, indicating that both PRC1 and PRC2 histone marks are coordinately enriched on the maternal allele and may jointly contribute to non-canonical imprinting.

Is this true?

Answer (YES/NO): NO